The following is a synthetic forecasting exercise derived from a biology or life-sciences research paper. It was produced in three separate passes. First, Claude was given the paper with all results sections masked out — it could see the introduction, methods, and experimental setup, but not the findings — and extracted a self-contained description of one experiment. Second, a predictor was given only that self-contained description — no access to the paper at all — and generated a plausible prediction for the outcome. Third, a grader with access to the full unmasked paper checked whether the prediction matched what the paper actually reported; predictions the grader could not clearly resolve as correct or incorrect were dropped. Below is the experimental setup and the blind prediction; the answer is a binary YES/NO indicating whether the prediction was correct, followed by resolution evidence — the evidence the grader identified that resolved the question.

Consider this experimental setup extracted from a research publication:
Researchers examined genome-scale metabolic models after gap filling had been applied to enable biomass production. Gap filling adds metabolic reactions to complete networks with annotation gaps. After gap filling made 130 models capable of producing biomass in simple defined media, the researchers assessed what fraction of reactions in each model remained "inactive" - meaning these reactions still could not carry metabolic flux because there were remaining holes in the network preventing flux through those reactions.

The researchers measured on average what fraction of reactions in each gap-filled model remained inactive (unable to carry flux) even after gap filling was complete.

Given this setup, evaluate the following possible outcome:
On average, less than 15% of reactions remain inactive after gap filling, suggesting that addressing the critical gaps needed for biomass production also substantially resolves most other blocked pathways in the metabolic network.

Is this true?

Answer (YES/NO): NO